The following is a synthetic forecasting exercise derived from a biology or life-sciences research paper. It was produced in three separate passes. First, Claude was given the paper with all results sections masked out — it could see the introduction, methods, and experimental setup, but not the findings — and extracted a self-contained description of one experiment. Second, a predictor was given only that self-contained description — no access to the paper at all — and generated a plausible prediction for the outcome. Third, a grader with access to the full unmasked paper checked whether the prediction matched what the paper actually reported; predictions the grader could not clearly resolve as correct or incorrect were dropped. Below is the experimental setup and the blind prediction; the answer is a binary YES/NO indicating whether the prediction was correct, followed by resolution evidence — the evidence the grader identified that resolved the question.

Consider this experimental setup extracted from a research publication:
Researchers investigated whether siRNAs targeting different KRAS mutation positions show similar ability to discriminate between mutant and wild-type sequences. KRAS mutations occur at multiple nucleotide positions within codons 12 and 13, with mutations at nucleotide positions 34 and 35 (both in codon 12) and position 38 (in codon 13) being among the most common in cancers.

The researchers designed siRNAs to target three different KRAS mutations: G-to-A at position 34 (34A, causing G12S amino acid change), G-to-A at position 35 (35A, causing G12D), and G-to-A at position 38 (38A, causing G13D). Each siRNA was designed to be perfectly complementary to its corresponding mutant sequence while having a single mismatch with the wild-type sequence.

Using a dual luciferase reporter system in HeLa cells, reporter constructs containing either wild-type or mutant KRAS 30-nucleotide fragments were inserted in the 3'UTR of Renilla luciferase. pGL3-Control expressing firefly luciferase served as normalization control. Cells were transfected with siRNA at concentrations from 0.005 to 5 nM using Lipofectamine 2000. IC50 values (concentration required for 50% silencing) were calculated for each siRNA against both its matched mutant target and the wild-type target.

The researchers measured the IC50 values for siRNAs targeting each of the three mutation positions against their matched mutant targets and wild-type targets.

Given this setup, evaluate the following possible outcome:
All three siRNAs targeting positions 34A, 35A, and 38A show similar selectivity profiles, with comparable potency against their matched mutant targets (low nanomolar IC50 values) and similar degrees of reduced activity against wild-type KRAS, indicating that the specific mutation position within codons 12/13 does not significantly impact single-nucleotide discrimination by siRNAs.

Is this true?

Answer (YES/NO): NO